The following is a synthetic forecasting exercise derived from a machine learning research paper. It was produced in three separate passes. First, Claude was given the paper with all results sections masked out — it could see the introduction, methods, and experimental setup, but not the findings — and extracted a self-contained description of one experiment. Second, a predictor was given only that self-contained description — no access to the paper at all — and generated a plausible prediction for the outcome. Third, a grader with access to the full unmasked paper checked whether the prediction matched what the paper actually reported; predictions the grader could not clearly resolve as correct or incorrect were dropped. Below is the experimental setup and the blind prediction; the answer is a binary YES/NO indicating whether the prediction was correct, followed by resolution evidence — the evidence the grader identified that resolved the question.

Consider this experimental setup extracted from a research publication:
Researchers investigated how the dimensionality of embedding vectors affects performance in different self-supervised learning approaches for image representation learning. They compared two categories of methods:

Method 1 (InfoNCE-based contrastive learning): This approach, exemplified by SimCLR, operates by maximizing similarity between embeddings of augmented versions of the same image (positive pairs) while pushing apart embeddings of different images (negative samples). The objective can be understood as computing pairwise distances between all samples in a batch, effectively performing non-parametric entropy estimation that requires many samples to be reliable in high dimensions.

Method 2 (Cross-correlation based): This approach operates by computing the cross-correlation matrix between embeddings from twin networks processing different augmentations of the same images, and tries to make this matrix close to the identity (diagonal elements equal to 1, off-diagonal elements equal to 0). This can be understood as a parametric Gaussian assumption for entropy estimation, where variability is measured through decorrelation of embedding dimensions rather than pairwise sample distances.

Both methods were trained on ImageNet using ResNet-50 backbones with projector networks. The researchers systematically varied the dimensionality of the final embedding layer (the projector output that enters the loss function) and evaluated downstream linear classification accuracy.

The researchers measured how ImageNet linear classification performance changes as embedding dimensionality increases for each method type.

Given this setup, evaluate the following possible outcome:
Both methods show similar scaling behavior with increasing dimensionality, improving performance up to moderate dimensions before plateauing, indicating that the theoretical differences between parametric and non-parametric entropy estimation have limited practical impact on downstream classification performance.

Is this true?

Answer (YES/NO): NO